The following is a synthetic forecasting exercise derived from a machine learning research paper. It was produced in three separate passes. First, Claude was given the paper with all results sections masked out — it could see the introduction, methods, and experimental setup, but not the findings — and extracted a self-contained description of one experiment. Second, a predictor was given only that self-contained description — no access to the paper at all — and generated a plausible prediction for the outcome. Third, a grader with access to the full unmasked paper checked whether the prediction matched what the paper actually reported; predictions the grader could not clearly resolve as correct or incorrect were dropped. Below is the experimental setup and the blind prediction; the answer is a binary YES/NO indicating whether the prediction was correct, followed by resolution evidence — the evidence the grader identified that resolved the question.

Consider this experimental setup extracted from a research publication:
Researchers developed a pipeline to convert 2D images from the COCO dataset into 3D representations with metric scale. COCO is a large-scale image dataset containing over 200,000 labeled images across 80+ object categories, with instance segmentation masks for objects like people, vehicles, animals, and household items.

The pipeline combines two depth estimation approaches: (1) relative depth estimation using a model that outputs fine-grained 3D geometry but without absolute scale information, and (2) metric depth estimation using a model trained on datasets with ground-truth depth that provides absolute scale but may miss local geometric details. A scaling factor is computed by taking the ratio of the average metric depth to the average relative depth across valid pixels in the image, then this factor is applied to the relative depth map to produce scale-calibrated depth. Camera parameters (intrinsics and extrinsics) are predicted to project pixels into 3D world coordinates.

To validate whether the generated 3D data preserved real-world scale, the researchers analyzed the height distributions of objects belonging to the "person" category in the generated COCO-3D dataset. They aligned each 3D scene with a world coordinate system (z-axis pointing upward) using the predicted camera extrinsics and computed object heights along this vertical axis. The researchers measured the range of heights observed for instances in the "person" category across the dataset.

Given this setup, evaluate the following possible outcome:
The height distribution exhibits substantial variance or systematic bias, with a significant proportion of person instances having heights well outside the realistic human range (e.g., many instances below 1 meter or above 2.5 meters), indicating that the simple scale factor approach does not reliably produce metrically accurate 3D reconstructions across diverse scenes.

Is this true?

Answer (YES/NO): NO